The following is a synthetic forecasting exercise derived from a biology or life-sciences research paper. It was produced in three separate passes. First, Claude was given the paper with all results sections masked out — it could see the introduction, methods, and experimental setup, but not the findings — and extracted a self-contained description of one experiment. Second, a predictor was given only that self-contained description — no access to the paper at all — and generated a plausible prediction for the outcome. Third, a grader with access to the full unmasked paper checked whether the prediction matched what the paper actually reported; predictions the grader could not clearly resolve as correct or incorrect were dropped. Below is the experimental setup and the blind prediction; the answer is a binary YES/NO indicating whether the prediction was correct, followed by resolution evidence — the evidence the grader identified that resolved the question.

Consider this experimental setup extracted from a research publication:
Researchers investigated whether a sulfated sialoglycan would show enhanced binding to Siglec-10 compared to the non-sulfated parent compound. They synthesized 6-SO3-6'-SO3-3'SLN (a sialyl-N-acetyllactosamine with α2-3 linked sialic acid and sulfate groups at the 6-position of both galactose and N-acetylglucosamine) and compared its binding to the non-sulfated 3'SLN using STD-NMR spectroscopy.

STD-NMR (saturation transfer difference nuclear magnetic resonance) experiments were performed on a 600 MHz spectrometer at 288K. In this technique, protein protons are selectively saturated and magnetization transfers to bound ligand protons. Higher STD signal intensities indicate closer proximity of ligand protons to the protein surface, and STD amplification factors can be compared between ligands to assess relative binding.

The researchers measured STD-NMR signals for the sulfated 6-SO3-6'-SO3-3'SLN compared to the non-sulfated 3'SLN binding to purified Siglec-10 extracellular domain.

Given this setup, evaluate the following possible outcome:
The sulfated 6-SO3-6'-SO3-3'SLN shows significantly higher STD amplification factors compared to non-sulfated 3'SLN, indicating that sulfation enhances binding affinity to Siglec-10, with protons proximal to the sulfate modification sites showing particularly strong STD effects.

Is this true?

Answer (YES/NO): NO